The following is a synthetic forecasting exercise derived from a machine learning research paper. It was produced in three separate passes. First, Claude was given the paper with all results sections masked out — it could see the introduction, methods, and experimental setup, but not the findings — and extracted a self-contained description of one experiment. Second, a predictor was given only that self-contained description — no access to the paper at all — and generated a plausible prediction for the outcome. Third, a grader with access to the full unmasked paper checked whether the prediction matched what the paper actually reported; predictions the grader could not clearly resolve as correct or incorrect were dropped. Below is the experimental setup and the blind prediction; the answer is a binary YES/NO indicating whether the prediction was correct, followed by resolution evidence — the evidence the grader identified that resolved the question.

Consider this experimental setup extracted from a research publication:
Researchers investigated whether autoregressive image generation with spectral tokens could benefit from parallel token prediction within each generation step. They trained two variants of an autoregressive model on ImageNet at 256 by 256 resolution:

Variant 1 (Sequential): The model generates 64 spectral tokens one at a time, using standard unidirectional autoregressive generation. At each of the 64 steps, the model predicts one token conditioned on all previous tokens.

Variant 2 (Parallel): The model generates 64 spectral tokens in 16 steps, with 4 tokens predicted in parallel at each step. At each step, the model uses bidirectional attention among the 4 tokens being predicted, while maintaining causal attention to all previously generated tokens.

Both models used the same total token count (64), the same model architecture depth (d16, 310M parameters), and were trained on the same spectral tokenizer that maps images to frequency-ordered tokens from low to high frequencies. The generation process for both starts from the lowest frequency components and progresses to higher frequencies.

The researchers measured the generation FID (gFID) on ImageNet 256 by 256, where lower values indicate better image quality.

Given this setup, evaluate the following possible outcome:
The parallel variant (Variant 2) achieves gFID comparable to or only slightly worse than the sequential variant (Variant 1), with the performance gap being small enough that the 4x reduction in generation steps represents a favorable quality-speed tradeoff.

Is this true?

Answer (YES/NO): YES